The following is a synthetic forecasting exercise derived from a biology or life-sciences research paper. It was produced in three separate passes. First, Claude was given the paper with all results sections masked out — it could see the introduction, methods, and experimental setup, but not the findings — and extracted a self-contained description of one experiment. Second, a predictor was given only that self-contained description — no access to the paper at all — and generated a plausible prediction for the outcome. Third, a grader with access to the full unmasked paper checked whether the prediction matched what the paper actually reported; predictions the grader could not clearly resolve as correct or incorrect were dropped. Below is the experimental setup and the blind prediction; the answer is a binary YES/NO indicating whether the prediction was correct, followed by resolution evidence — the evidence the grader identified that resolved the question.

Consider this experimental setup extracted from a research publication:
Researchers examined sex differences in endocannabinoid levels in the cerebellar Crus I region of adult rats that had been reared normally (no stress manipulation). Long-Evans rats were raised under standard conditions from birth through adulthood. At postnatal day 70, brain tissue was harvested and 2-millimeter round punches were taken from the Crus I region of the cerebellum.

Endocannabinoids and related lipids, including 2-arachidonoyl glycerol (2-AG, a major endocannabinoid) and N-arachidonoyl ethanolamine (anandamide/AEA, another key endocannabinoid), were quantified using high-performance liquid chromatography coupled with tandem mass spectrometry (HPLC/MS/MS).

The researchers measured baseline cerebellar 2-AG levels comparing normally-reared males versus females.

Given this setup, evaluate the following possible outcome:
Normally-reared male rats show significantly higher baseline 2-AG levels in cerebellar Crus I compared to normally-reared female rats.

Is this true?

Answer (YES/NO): NO